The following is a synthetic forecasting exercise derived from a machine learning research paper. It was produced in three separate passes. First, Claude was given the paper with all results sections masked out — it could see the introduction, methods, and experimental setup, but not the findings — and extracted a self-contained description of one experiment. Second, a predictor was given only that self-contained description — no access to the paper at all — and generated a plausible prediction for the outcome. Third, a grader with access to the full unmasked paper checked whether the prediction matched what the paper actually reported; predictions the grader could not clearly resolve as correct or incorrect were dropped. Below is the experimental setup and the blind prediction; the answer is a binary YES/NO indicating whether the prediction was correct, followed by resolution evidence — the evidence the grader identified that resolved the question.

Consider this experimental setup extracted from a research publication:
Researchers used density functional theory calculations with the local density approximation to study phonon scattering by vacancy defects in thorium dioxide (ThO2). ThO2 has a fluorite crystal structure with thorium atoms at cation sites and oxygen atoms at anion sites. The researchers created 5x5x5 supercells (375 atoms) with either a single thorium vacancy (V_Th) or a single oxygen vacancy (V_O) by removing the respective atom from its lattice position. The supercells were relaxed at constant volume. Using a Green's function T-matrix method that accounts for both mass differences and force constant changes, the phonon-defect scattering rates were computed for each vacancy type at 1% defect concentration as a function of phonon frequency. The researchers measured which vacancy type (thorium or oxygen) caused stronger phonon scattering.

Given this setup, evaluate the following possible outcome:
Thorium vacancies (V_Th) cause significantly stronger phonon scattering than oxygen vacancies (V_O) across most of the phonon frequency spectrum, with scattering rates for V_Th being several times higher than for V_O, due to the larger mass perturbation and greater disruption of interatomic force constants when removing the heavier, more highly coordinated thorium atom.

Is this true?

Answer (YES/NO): NO